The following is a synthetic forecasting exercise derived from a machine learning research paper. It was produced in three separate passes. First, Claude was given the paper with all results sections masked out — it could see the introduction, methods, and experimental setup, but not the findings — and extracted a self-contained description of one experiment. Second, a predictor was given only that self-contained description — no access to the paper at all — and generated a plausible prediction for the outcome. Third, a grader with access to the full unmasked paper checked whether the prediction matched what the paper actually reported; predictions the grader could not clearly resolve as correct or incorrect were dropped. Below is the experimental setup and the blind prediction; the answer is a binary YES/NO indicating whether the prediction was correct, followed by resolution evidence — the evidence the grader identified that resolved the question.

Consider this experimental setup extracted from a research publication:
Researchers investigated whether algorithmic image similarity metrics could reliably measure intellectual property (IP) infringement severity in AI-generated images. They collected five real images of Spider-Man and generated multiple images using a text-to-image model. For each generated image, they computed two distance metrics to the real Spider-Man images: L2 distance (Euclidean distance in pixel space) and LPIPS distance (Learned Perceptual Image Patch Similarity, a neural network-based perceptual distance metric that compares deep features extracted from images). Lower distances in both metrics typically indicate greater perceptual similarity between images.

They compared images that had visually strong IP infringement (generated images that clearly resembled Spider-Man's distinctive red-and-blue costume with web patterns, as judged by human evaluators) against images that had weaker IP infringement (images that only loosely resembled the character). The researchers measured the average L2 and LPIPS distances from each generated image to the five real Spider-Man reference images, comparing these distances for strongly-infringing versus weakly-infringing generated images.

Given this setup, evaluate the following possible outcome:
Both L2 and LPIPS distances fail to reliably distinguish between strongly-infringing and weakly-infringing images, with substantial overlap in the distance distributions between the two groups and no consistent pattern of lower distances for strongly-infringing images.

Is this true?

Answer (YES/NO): NO